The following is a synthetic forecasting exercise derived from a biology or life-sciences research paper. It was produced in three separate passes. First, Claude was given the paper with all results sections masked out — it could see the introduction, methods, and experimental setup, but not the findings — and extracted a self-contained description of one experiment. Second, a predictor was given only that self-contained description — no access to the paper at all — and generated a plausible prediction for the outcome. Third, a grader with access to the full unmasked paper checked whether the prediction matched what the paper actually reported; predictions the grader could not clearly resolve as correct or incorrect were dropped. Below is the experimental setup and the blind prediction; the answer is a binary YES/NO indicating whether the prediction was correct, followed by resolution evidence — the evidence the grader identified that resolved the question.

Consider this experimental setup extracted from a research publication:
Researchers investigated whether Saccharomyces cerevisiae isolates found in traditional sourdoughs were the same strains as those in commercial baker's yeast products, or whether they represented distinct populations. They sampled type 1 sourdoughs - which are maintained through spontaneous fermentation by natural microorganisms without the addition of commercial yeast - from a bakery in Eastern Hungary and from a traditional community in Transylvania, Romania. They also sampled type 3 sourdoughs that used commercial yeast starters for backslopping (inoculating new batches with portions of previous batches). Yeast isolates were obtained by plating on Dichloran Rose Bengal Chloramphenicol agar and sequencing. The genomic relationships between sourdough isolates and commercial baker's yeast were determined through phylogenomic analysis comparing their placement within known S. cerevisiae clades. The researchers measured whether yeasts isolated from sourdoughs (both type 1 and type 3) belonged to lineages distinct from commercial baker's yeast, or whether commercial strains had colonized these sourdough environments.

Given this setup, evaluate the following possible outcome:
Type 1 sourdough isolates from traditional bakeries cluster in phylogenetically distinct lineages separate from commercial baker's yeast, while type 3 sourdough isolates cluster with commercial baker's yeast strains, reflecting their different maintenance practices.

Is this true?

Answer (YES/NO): NO